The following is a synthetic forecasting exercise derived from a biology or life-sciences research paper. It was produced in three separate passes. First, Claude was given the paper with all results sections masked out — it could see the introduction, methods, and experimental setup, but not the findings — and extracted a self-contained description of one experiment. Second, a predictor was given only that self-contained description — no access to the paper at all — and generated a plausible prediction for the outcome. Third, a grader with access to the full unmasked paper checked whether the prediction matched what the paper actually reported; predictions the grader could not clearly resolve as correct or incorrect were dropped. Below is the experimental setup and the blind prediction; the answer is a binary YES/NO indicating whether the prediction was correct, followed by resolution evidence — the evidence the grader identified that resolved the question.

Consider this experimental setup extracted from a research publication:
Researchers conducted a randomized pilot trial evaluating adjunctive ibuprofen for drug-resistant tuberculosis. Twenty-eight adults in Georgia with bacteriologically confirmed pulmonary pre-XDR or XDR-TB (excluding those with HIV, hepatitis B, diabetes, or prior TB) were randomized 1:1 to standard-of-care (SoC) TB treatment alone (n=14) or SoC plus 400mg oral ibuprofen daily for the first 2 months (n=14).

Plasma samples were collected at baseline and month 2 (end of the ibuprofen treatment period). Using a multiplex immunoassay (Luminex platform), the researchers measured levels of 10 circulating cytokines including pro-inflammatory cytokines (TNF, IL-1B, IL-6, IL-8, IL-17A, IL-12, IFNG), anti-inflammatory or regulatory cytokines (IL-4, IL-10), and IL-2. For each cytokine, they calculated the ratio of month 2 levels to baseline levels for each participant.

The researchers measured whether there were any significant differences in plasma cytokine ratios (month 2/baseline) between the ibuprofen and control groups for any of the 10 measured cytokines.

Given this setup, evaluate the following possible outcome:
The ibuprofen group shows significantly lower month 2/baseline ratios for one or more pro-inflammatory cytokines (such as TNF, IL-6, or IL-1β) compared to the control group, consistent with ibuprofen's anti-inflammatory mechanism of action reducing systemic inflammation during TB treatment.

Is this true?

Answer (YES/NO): NO